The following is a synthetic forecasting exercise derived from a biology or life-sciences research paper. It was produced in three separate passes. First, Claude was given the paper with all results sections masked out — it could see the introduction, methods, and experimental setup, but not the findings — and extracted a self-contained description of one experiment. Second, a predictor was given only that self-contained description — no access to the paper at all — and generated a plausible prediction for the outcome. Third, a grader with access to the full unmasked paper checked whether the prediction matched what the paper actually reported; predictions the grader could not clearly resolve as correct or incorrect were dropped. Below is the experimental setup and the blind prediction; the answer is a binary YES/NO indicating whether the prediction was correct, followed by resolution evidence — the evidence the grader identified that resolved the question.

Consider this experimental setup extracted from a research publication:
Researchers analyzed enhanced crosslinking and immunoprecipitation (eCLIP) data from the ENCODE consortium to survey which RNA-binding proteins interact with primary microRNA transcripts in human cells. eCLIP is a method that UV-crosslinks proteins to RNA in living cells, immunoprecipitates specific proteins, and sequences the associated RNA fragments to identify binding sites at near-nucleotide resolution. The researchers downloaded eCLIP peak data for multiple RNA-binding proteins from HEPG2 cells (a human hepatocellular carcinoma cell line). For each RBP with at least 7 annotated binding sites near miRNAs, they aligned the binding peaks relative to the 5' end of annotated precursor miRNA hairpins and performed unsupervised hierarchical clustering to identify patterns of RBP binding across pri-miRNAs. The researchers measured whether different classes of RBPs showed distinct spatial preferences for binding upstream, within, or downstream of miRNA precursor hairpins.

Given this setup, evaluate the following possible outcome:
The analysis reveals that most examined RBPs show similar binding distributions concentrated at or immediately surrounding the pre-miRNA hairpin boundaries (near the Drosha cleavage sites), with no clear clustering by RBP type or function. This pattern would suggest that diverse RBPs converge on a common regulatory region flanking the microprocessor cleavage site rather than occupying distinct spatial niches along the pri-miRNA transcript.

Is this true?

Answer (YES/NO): NO